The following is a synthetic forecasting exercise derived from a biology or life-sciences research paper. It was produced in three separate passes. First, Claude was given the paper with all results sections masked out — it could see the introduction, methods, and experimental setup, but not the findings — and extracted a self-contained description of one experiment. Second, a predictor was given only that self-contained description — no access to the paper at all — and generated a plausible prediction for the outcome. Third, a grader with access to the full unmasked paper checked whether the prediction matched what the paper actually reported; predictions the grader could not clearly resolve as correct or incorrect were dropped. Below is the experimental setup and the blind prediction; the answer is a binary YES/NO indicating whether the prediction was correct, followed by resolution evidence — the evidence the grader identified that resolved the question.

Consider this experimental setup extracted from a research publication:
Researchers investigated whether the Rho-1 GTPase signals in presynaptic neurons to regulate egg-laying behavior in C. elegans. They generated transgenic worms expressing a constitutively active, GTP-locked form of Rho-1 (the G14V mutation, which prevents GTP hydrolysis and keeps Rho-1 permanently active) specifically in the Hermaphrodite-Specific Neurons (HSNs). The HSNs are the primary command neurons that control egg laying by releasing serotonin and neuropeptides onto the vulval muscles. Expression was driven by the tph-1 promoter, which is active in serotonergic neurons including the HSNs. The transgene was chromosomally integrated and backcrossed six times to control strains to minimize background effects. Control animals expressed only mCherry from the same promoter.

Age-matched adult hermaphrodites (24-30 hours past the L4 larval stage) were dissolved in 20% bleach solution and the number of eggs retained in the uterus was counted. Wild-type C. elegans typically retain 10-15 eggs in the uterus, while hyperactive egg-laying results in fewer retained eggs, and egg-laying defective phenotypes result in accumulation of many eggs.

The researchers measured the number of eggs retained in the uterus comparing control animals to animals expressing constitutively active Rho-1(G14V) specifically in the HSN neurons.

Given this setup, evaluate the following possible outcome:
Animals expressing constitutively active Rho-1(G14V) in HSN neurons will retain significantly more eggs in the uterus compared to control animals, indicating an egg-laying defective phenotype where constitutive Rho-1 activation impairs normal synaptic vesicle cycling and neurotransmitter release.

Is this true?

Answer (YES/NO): NO